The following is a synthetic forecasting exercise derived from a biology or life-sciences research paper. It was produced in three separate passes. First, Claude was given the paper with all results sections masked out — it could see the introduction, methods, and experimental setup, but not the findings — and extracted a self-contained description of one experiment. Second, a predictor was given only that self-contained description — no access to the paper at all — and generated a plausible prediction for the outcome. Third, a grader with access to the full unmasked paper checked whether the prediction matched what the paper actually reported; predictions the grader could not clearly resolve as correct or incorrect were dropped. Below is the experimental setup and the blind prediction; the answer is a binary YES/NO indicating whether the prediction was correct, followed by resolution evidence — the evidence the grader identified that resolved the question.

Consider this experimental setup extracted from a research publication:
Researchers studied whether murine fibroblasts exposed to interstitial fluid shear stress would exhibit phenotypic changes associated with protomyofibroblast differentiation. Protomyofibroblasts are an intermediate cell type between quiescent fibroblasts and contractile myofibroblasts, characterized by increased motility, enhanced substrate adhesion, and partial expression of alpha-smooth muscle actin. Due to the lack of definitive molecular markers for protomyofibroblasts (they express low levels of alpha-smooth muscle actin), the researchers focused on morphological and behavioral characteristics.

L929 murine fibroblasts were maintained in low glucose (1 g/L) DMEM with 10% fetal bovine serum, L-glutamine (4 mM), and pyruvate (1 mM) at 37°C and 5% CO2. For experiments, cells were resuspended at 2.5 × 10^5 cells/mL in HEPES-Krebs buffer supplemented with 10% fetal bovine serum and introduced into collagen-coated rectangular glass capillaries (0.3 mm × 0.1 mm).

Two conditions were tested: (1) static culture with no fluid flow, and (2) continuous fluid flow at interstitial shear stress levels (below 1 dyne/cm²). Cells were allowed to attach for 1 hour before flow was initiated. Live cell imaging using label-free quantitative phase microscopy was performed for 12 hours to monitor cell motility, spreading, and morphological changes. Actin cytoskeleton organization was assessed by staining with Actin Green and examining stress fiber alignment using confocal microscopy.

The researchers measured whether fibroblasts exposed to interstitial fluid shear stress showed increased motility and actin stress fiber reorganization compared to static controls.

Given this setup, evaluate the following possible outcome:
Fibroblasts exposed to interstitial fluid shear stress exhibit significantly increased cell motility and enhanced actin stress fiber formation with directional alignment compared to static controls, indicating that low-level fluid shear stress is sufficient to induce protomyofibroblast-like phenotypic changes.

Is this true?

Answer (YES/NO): YES